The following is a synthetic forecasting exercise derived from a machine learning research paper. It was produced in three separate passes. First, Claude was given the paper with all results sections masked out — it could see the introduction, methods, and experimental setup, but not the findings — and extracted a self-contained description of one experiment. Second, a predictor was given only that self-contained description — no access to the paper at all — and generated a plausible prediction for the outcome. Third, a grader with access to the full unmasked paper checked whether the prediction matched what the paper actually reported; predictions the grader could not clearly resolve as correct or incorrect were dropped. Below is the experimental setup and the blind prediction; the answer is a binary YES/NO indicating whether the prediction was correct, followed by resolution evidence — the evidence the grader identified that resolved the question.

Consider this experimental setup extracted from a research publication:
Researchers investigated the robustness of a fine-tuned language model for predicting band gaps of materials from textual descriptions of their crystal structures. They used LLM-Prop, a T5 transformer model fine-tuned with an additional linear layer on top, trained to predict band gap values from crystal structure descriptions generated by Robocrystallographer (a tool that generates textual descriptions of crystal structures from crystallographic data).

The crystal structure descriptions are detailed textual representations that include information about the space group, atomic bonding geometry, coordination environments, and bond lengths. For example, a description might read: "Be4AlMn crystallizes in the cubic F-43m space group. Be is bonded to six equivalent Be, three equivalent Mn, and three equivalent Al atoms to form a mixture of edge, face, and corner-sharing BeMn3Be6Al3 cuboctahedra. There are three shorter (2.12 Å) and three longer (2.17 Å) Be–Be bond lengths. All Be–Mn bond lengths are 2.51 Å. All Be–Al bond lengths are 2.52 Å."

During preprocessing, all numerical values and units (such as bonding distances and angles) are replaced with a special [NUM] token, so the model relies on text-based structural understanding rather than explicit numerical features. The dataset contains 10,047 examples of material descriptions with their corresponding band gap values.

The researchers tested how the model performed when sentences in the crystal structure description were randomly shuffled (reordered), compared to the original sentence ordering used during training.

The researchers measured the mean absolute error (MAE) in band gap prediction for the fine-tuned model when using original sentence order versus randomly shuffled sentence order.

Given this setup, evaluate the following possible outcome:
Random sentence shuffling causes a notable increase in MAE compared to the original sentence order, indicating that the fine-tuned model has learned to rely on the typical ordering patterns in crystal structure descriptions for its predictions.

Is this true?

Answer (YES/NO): YES